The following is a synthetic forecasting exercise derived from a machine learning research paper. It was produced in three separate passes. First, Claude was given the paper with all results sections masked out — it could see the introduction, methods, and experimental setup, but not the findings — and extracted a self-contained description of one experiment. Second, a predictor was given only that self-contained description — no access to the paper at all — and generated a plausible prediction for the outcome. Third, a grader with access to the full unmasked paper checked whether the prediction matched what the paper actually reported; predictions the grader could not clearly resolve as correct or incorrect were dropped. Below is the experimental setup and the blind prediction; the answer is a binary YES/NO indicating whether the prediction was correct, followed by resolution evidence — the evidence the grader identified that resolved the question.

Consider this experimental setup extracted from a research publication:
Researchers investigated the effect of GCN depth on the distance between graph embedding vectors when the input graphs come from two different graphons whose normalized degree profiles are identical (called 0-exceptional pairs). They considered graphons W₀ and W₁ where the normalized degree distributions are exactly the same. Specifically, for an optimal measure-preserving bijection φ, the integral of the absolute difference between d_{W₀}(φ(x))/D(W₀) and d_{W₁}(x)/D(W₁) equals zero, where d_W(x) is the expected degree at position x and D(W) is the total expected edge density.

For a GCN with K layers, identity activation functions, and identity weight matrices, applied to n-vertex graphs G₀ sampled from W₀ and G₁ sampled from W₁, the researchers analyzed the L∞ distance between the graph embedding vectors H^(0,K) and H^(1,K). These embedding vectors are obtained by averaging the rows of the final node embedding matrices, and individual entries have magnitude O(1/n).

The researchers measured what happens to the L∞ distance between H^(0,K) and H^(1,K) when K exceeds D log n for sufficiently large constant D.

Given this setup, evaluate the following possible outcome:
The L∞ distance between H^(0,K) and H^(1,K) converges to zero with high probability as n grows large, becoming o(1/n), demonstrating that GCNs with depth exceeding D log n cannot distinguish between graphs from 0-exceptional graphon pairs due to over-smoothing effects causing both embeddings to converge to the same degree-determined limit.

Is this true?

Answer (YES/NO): YES